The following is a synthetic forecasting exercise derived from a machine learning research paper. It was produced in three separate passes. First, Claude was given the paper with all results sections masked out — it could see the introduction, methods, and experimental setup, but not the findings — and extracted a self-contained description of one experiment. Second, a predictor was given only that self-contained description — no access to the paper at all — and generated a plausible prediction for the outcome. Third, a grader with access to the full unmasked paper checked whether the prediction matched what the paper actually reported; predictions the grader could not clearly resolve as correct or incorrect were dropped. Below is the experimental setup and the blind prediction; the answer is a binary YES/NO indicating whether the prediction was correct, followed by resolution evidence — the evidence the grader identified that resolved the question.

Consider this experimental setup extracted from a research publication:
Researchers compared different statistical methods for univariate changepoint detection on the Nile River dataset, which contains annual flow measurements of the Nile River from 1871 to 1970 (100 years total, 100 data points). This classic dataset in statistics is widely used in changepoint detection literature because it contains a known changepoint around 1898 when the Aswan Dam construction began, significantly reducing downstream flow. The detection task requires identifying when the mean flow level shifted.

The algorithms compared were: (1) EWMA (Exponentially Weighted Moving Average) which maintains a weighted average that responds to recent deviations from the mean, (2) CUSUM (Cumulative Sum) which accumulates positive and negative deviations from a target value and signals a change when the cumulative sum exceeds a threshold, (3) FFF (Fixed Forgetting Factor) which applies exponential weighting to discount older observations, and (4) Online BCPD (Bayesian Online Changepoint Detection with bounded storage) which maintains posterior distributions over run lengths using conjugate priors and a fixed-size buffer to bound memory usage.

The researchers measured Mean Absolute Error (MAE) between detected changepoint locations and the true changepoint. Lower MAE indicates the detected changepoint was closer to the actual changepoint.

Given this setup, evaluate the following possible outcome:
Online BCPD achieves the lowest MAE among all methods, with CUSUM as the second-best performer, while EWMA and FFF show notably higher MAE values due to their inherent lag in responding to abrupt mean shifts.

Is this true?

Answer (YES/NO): NO